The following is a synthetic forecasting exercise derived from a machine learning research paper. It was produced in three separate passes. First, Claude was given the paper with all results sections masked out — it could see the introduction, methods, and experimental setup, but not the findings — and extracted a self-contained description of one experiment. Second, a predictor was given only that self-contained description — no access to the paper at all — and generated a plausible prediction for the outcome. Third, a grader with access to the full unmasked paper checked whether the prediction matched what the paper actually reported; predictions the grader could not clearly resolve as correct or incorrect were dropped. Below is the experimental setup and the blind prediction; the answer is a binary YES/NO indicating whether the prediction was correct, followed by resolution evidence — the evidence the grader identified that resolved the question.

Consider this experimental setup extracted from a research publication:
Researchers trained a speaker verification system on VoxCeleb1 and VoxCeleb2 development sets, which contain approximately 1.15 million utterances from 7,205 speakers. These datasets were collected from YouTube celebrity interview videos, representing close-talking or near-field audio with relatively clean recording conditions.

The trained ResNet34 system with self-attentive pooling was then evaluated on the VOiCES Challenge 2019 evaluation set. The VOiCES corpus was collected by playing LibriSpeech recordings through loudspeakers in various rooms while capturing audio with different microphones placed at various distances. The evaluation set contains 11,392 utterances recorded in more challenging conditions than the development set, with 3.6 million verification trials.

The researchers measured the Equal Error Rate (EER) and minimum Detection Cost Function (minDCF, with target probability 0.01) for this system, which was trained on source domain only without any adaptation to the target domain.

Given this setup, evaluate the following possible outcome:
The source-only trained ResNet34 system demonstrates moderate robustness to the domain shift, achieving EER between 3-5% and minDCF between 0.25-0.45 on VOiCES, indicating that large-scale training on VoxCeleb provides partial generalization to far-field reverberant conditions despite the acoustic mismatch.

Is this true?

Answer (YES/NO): NO